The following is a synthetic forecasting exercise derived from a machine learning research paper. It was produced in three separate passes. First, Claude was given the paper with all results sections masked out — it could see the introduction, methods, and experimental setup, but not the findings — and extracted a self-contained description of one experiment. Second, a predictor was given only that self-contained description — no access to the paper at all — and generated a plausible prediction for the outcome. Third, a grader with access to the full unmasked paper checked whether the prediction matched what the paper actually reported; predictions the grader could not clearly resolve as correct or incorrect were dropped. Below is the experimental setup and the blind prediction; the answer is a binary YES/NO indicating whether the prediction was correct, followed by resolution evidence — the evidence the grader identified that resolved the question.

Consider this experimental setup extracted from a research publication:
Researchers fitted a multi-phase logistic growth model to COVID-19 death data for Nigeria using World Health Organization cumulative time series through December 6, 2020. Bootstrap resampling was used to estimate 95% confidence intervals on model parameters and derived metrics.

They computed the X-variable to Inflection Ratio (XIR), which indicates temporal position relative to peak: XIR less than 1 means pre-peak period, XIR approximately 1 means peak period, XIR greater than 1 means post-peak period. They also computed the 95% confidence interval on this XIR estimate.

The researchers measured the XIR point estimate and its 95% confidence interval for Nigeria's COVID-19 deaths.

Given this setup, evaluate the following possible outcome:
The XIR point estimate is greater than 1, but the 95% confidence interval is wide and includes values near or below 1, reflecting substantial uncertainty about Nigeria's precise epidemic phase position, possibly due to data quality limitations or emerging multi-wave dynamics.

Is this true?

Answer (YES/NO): NO